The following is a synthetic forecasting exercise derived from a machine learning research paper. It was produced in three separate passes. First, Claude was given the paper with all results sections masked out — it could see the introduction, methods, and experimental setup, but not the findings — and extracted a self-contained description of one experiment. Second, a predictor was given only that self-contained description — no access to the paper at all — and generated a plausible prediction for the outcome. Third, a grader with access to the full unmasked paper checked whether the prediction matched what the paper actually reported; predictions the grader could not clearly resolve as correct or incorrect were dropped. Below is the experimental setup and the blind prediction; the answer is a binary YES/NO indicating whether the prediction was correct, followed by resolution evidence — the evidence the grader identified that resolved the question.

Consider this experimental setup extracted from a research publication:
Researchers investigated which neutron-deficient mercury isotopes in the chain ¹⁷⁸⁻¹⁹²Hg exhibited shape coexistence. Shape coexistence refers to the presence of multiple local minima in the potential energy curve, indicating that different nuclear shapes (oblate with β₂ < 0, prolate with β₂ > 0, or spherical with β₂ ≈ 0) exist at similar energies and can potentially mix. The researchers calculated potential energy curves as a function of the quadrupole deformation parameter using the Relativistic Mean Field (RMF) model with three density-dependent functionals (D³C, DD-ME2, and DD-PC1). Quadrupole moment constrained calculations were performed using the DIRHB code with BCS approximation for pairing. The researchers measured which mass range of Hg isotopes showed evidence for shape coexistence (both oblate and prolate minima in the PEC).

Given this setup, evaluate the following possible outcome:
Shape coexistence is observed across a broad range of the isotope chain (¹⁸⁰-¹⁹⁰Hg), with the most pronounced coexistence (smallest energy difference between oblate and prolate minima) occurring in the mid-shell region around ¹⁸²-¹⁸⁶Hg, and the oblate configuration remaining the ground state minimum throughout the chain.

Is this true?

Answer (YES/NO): NO